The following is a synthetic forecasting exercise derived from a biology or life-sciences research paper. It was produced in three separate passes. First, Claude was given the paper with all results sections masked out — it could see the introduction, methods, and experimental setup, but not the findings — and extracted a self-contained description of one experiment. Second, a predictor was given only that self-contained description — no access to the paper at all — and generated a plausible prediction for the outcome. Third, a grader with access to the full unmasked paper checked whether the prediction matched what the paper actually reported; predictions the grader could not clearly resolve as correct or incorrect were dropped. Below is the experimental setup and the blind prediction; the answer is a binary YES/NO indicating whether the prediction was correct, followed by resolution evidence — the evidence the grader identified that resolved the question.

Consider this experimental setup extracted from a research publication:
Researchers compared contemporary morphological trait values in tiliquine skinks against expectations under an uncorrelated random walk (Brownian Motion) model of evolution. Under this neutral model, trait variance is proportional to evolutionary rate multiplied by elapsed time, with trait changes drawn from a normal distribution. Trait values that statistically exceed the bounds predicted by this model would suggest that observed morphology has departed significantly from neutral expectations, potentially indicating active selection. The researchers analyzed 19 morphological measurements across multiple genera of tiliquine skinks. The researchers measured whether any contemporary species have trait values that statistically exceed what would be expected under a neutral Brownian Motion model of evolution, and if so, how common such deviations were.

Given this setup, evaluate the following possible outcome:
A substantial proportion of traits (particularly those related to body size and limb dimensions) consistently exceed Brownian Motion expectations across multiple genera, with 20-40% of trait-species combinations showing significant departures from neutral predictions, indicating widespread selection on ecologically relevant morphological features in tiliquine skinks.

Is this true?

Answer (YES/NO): NO